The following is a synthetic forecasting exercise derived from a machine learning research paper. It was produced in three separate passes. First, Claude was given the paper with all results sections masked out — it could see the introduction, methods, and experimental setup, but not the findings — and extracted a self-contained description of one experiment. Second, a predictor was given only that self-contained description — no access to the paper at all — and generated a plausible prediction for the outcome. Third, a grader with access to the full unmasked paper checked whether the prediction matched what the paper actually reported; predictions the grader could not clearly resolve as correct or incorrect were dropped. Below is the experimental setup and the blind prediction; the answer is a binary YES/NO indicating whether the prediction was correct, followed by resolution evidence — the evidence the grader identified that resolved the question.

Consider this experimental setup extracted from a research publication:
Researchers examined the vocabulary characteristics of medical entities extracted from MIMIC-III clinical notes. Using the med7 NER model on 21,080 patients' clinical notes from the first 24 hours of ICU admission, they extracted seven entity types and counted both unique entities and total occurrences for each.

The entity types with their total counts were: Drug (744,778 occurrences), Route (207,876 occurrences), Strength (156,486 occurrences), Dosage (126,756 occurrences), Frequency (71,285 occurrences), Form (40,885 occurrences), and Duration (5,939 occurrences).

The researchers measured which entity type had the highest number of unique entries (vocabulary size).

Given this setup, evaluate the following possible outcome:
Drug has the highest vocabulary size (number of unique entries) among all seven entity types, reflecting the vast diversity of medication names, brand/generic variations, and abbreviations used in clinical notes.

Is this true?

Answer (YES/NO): YES